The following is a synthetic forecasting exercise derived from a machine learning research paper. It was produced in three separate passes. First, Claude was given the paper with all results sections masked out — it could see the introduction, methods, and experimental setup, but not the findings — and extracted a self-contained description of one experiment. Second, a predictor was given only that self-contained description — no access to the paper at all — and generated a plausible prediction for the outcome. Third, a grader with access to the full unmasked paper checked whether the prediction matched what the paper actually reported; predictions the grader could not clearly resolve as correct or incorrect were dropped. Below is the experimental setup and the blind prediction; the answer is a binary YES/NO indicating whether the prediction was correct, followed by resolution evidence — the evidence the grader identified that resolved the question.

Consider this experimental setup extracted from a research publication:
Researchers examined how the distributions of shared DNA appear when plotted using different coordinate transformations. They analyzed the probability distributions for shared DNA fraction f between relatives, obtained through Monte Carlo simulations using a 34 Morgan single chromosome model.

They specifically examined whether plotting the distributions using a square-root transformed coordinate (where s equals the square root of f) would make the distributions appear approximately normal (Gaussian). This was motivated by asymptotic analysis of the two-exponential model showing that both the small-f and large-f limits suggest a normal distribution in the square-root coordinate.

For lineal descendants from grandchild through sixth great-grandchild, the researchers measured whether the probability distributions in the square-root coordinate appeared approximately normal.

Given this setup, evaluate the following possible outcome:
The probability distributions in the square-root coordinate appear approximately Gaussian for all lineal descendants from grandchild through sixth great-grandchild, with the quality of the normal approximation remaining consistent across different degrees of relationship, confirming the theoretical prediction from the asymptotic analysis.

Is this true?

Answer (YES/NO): NO